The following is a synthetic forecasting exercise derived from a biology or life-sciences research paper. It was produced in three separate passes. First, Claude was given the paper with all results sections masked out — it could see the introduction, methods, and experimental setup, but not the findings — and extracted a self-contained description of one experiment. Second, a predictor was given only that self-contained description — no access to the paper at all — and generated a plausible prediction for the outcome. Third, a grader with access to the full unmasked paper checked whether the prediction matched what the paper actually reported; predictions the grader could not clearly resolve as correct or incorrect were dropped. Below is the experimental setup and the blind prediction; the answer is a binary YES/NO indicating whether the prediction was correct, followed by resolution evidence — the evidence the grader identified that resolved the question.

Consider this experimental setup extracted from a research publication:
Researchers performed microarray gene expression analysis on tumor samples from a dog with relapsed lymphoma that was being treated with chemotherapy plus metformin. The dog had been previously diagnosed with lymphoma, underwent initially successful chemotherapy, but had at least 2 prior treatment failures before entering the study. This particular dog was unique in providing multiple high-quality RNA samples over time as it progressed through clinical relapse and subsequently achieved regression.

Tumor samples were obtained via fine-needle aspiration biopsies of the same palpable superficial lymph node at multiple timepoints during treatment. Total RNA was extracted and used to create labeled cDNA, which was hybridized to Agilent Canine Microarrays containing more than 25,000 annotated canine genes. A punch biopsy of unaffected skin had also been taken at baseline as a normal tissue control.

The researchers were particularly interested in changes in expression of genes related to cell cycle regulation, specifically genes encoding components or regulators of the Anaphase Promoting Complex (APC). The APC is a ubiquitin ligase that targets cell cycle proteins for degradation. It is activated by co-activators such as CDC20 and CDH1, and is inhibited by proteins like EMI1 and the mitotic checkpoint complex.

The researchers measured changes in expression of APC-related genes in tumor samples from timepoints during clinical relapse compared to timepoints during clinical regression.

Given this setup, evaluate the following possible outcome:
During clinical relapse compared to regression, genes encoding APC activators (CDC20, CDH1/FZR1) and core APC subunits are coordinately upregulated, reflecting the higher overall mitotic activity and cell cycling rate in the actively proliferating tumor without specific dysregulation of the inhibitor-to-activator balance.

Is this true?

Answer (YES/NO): NO